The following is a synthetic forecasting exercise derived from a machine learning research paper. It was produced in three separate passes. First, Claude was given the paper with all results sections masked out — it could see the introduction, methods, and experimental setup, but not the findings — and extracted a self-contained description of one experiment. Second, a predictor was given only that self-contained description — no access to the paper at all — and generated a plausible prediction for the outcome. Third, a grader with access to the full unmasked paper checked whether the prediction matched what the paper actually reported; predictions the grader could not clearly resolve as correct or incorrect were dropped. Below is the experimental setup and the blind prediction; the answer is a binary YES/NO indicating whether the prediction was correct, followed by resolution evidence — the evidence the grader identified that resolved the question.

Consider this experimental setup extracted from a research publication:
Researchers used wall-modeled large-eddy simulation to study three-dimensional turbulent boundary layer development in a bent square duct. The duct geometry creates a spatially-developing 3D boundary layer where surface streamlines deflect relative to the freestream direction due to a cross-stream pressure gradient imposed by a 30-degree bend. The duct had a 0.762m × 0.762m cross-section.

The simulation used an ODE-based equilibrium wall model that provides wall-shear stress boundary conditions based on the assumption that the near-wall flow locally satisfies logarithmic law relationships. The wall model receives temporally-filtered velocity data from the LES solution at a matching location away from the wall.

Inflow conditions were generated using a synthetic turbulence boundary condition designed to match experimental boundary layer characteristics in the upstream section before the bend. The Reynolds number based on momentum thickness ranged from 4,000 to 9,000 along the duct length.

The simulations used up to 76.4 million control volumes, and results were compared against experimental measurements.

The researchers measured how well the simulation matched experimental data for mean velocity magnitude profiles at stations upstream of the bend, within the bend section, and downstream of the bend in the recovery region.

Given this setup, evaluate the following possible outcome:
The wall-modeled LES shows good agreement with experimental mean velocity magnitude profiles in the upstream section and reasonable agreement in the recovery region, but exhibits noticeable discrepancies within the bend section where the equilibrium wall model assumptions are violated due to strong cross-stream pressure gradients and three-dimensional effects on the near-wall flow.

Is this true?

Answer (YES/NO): NO